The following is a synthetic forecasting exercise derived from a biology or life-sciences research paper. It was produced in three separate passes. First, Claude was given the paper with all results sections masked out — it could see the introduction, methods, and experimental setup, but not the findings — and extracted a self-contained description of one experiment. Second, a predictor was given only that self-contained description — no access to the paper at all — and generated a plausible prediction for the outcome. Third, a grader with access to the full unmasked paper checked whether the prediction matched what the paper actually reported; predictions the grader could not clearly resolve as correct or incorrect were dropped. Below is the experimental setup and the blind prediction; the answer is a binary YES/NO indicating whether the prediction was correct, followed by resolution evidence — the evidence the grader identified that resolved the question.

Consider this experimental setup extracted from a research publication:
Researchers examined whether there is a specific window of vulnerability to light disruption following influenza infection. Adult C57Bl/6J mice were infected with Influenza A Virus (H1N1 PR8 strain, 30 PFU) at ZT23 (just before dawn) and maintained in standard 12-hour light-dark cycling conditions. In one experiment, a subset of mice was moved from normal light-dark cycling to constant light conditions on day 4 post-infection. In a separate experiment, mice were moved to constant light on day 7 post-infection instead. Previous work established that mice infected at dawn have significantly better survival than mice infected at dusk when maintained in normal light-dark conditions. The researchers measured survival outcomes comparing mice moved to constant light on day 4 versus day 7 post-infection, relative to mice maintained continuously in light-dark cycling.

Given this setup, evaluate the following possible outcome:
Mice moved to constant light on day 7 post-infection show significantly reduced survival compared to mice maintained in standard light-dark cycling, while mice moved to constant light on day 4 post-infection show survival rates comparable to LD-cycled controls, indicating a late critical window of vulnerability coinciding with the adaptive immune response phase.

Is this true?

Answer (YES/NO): NO